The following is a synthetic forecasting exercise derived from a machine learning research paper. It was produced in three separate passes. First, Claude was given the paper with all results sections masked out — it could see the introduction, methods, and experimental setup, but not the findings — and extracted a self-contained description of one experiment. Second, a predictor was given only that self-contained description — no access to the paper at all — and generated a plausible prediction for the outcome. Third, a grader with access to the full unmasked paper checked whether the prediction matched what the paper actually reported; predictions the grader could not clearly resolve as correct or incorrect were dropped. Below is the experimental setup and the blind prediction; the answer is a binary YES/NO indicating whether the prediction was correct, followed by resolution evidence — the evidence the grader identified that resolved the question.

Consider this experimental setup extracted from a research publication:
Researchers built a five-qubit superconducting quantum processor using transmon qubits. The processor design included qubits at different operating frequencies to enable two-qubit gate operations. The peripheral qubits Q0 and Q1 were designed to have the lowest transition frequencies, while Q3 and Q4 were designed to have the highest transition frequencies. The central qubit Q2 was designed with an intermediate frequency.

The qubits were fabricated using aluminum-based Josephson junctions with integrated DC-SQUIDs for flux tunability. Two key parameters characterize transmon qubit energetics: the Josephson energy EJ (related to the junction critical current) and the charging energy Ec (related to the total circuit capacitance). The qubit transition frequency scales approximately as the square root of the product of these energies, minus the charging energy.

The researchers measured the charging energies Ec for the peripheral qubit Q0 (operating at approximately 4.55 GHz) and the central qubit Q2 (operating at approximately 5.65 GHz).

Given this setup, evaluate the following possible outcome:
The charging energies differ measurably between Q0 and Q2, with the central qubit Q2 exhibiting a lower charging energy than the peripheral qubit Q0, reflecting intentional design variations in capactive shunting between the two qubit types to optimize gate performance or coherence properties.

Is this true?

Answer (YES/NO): YES